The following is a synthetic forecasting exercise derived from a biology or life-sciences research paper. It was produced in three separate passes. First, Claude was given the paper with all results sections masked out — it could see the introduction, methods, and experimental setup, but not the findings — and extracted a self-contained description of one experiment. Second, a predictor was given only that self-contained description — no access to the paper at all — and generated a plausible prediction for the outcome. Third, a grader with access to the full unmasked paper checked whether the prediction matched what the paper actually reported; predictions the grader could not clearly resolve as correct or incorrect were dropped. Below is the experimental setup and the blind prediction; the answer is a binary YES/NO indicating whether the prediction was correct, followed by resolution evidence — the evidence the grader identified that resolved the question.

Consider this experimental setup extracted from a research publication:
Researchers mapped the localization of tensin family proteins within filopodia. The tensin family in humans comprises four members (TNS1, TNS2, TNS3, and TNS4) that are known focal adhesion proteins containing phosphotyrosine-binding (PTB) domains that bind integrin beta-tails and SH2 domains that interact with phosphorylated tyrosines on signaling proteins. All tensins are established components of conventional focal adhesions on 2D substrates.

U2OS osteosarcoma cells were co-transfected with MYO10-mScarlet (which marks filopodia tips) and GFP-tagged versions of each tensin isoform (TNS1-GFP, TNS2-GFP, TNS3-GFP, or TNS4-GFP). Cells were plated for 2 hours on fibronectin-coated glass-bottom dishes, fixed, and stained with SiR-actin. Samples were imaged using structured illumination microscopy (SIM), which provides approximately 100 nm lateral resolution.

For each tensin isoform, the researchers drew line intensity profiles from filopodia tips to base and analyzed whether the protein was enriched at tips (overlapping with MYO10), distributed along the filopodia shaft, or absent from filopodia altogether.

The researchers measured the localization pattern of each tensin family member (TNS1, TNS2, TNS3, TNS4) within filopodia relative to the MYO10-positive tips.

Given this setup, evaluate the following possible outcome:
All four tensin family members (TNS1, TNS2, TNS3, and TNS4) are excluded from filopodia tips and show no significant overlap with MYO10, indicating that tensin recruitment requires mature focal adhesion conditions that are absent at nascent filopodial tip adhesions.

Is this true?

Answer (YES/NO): NO